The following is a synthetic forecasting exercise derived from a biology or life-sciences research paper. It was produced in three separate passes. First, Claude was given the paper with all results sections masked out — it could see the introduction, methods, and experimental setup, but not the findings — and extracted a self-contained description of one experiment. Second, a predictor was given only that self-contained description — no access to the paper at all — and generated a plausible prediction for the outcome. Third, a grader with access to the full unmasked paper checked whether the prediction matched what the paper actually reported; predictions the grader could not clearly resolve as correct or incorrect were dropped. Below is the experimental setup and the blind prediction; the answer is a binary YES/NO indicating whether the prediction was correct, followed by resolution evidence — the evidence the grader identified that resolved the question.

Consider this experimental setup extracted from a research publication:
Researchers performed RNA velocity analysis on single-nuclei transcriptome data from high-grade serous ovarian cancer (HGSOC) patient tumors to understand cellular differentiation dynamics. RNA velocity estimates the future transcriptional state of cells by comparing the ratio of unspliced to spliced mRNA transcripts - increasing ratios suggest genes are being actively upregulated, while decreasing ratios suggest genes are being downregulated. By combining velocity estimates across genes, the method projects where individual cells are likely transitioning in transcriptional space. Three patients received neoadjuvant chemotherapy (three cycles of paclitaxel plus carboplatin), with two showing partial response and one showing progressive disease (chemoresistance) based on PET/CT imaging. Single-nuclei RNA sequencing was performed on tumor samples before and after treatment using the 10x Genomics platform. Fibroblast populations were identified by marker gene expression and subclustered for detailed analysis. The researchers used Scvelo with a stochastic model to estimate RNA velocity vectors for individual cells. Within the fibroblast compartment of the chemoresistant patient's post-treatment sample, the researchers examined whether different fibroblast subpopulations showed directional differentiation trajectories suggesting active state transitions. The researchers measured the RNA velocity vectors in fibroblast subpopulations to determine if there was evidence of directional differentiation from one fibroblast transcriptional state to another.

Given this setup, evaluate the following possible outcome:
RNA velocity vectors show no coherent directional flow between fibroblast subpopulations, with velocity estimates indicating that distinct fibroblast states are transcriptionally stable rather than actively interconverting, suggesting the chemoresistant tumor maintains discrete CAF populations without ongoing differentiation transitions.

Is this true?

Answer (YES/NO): NO